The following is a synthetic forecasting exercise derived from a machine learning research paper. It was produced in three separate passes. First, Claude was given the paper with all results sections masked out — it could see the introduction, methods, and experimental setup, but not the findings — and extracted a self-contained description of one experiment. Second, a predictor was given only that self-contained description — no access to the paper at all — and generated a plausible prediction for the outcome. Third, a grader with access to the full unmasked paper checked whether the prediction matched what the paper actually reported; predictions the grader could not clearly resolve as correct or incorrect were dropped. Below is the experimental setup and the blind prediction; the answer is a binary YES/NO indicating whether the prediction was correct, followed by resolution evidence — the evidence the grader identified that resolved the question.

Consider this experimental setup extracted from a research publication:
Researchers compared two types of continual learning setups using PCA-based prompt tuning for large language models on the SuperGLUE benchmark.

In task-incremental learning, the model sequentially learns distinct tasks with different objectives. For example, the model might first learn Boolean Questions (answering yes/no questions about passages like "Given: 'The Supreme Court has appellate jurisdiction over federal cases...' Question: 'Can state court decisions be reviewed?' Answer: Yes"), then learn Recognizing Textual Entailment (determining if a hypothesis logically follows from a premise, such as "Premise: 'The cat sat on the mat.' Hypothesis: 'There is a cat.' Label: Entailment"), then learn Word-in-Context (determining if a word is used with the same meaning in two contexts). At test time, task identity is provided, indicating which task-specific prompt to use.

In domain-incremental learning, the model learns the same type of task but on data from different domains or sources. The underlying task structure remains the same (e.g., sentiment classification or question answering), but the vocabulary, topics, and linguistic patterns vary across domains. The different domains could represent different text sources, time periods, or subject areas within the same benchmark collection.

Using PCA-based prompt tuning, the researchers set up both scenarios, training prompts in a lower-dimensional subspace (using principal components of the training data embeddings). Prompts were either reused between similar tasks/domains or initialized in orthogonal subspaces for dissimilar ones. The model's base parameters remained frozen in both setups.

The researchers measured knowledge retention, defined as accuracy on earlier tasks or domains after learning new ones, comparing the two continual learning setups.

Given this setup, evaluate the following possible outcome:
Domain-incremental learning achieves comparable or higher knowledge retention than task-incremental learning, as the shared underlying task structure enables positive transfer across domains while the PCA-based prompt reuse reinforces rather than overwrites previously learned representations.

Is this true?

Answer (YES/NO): NO